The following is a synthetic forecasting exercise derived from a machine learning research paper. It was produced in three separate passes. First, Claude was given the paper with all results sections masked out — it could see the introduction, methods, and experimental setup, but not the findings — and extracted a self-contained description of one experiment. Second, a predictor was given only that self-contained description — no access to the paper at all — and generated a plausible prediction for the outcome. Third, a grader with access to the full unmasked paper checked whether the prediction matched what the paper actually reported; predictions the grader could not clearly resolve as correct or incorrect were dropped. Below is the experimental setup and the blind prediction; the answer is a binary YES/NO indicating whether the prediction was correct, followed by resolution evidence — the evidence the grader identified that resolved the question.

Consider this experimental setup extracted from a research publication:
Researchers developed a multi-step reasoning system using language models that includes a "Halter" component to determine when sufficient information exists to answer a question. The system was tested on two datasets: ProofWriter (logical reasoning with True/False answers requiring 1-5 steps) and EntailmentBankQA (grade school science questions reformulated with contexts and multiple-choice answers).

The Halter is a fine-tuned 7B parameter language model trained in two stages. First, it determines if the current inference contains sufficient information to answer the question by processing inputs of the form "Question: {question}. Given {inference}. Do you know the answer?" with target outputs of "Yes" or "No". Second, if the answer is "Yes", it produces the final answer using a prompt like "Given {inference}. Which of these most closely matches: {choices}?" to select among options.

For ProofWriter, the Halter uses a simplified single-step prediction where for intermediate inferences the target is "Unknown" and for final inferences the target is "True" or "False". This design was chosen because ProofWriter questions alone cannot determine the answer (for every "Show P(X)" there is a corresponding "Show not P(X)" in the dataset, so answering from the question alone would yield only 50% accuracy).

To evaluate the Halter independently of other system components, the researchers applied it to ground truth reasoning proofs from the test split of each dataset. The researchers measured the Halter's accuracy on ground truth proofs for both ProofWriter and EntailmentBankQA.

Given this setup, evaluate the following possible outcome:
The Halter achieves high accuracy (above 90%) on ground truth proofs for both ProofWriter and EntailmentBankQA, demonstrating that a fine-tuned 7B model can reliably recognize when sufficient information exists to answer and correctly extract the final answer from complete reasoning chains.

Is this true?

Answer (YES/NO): NO